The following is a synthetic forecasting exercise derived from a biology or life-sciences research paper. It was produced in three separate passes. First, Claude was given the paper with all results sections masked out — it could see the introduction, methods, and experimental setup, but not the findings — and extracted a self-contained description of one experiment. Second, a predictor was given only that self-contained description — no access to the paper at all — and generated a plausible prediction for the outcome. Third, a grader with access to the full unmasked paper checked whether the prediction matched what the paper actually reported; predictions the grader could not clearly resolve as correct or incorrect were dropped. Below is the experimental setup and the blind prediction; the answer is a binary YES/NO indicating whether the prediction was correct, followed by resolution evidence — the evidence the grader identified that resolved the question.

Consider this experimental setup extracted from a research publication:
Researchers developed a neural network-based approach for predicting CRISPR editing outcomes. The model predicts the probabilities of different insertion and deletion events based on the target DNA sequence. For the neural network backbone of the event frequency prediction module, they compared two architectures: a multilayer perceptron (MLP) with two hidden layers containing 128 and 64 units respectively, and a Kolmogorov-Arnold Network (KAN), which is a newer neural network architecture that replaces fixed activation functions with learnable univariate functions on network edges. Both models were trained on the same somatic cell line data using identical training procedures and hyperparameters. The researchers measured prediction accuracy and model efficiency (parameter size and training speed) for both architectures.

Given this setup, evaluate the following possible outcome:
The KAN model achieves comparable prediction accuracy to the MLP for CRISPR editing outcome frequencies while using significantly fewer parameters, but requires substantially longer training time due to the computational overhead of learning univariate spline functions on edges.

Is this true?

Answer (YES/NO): NO